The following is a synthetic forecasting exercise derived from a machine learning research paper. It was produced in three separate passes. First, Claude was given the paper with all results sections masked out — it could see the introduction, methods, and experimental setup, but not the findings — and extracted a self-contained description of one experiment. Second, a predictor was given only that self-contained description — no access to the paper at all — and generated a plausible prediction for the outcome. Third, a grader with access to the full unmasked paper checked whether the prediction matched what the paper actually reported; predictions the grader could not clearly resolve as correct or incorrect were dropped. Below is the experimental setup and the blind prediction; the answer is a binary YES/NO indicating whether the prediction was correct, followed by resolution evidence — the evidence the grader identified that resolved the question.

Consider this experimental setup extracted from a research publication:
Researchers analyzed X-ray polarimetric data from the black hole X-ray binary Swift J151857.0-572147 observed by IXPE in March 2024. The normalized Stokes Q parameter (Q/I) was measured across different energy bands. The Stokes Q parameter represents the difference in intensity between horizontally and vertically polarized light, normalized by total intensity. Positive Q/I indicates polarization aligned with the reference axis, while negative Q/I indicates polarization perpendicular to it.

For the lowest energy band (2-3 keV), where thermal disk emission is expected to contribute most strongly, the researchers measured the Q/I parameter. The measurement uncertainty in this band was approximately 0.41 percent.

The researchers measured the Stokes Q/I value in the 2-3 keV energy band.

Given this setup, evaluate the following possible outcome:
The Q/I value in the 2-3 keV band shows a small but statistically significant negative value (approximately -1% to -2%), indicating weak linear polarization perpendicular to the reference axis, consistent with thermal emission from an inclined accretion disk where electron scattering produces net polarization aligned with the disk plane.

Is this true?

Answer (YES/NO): NO